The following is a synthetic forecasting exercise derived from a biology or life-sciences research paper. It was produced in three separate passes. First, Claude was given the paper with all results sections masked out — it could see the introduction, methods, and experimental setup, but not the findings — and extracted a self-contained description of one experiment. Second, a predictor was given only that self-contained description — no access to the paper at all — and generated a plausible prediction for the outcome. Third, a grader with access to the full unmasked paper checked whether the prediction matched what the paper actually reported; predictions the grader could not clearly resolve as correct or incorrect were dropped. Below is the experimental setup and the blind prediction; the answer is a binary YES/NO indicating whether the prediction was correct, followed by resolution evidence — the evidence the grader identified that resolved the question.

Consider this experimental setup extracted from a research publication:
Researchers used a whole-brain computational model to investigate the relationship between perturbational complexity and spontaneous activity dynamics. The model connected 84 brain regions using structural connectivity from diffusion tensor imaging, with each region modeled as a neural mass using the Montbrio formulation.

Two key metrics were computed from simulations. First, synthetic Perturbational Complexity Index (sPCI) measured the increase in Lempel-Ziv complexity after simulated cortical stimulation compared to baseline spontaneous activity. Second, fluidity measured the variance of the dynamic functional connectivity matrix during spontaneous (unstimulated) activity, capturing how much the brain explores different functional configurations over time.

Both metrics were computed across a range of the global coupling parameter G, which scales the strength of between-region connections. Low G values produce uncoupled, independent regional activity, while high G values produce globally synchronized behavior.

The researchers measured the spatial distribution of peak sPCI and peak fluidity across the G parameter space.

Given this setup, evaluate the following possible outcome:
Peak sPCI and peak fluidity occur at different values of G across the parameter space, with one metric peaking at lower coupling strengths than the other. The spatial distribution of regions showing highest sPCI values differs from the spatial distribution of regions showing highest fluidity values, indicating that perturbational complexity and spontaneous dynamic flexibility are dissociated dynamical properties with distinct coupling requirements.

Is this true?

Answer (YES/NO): NO